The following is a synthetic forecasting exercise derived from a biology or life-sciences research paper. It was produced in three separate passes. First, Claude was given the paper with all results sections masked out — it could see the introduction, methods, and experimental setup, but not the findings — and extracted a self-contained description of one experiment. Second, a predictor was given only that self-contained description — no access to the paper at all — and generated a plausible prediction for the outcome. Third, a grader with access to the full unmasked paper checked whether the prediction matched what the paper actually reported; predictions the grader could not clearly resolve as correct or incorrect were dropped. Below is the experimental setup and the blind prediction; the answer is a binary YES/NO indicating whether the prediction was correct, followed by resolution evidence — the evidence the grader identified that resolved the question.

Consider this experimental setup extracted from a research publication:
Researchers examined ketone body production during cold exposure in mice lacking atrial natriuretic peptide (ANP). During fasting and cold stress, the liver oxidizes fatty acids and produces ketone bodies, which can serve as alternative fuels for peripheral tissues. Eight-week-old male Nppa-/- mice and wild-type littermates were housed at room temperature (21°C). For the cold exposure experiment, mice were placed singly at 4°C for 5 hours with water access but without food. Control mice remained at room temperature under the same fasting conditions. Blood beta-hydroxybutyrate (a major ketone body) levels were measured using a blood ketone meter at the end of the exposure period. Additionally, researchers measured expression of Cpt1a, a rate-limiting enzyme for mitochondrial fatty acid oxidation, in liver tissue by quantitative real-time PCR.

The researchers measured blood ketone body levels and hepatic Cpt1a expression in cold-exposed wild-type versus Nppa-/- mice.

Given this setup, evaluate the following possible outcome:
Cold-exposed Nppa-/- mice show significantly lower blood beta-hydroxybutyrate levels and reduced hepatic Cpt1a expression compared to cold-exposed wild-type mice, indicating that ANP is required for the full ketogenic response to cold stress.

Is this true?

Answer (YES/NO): YES